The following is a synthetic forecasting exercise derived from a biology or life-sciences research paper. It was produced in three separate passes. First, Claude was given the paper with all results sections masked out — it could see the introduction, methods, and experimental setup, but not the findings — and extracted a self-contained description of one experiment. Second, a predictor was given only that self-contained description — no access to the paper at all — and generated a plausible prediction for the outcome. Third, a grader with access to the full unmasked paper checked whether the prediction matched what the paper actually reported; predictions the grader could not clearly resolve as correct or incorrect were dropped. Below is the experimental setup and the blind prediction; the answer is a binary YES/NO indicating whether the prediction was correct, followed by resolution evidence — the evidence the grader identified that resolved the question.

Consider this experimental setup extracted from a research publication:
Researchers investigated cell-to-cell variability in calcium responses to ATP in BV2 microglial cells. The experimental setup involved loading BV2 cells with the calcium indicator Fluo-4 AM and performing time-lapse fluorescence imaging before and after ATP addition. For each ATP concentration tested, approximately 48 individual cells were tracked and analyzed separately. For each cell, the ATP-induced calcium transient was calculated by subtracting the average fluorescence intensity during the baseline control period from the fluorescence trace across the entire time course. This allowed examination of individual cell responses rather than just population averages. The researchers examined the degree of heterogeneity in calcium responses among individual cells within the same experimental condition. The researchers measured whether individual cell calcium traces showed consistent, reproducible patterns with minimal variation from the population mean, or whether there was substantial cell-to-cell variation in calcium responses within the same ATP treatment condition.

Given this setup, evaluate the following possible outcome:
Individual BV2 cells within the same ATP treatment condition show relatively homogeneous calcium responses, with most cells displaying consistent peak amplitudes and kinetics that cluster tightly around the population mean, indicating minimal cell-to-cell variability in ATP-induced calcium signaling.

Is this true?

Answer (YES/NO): NO